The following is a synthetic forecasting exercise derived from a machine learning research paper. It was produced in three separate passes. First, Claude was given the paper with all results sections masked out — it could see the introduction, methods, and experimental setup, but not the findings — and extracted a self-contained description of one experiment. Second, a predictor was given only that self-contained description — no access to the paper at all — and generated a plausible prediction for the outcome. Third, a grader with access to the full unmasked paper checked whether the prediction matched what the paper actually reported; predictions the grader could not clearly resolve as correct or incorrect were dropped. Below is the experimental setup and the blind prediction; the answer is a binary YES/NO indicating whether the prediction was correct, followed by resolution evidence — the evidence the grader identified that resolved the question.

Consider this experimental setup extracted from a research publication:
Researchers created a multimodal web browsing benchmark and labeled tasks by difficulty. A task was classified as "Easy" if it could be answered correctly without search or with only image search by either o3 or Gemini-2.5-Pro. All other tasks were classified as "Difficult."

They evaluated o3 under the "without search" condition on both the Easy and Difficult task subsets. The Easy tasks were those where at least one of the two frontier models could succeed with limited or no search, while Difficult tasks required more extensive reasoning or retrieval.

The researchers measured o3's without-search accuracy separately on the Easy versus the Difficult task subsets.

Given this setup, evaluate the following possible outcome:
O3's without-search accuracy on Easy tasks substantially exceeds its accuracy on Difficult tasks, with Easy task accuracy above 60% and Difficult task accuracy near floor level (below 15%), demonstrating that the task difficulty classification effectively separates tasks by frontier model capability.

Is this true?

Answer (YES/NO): NO